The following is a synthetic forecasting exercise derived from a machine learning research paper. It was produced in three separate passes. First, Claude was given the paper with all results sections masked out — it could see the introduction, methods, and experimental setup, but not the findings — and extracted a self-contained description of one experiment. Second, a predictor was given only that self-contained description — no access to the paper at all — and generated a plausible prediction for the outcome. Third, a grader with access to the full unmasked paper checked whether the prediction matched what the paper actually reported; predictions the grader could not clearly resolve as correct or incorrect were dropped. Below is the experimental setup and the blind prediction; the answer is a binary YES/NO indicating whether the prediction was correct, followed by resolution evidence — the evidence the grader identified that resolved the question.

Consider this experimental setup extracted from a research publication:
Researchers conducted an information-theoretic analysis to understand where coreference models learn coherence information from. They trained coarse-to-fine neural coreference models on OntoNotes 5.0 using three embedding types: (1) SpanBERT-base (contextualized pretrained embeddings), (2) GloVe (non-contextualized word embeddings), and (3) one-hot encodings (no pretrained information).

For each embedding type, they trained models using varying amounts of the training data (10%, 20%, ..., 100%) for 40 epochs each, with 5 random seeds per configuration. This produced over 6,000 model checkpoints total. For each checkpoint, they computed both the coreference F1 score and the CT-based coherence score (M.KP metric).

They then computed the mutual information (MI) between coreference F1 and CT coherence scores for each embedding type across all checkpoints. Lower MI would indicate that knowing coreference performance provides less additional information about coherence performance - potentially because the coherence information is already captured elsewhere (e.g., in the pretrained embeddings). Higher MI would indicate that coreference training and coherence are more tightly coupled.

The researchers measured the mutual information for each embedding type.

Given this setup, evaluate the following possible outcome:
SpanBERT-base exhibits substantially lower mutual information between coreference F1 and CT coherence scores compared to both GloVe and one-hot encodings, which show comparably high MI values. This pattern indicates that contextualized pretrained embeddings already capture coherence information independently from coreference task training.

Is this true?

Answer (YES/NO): NO